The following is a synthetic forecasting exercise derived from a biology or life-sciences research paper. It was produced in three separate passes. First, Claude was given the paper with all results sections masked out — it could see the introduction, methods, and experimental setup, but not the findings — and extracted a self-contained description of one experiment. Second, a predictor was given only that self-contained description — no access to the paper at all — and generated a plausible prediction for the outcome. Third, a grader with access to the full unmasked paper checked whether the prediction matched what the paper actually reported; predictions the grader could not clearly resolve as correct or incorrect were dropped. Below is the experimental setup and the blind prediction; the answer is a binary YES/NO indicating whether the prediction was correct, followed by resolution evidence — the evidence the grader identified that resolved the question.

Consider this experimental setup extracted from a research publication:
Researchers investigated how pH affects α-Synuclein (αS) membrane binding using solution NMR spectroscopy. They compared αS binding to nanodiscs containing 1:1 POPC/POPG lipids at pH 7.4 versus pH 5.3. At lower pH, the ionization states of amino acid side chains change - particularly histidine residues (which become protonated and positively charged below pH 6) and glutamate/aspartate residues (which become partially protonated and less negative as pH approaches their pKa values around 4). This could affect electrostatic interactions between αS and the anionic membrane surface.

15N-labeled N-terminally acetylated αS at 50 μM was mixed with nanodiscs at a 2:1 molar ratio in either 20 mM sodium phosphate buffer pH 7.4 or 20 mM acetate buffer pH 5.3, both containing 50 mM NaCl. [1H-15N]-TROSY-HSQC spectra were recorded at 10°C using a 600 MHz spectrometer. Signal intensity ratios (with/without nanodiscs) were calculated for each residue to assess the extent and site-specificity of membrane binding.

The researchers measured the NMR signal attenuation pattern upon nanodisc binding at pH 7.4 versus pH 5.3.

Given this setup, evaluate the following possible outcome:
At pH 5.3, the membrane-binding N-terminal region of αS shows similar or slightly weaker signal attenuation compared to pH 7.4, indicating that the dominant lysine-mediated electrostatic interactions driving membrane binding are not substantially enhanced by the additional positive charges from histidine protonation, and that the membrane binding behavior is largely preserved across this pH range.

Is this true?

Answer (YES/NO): YES